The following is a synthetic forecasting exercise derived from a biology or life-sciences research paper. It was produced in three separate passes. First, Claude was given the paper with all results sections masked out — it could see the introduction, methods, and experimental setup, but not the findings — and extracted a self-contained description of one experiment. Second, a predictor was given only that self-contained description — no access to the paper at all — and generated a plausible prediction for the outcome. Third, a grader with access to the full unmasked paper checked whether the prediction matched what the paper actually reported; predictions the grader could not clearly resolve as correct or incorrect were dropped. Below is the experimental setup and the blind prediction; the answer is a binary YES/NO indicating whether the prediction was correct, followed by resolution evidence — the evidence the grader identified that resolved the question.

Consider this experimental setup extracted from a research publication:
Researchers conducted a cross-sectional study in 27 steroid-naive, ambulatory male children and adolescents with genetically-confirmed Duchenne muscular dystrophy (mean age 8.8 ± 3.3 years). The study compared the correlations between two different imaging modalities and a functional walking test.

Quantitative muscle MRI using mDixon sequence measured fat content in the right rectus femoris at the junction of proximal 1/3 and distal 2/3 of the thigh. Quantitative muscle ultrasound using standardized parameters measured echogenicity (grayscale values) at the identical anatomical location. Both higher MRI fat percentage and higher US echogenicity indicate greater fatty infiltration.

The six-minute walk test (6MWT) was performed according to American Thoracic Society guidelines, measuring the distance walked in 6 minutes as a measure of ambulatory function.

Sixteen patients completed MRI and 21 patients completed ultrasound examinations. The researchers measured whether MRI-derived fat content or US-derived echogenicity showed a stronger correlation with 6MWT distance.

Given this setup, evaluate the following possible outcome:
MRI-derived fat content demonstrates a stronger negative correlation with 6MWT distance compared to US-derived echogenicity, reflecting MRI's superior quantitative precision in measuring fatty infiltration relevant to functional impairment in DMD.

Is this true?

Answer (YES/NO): NO